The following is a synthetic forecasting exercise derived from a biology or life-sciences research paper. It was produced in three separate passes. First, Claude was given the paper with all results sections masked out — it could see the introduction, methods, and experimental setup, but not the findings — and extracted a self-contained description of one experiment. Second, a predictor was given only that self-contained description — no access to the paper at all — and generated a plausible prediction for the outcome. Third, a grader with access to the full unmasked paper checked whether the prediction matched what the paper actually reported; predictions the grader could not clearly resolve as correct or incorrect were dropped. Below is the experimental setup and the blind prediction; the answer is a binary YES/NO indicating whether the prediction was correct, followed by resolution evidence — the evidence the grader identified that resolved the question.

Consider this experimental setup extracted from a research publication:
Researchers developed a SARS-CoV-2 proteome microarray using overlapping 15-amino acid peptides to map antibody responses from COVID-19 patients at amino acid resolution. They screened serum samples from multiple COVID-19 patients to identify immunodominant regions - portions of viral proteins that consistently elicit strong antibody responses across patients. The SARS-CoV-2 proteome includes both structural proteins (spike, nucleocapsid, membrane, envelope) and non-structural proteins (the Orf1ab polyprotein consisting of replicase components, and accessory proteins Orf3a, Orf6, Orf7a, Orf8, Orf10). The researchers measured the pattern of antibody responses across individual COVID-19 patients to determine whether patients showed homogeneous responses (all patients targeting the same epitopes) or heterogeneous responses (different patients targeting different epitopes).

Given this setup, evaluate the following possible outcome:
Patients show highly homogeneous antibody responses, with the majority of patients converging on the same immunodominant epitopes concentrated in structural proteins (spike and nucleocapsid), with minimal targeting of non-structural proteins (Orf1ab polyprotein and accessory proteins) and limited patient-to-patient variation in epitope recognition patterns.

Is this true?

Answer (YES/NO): NO